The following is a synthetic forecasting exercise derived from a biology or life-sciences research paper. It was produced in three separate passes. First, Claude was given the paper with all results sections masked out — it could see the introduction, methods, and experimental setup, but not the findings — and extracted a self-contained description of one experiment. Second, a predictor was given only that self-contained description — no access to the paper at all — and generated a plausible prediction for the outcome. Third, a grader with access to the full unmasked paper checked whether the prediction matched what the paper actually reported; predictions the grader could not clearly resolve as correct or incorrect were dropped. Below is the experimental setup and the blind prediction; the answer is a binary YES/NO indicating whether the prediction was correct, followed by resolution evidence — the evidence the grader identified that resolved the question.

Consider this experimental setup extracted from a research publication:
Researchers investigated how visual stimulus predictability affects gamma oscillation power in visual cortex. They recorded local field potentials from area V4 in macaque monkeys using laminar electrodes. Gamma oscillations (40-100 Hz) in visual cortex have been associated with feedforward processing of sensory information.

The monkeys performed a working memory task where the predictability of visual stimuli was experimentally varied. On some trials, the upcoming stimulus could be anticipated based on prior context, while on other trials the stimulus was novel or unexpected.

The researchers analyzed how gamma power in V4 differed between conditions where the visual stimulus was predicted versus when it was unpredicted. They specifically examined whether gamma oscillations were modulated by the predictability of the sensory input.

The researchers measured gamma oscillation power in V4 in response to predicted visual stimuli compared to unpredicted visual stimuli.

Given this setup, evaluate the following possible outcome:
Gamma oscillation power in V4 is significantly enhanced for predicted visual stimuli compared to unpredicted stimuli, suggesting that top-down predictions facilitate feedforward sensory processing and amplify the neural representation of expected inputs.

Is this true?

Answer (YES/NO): NO